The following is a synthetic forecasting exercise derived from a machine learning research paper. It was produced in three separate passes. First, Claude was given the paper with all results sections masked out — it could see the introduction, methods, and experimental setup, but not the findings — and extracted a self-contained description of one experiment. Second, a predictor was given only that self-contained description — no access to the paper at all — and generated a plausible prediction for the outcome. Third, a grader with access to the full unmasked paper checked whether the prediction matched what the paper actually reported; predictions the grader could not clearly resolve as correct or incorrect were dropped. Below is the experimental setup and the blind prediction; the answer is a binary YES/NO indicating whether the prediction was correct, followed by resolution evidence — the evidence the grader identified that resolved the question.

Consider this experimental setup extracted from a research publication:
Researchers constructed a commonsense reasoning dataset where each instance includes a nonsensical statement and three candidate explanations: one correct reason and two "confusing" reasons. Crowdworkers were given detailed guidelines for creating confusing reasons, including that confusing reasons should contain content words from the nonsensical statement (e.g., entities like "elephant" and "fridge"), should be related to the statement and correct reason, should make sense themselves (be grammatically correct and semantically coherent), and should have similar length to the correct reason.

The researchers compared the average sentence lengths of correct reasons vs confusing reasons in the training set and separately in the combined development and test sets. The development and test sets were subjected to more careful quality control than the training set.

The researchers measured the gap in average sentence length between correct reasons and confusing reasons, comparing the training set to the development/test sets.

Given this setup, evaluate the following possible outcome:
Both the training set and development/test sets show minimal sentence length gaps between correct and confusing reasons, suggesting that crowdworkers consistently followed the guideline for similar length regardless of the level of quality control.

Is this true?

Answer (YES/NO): NO